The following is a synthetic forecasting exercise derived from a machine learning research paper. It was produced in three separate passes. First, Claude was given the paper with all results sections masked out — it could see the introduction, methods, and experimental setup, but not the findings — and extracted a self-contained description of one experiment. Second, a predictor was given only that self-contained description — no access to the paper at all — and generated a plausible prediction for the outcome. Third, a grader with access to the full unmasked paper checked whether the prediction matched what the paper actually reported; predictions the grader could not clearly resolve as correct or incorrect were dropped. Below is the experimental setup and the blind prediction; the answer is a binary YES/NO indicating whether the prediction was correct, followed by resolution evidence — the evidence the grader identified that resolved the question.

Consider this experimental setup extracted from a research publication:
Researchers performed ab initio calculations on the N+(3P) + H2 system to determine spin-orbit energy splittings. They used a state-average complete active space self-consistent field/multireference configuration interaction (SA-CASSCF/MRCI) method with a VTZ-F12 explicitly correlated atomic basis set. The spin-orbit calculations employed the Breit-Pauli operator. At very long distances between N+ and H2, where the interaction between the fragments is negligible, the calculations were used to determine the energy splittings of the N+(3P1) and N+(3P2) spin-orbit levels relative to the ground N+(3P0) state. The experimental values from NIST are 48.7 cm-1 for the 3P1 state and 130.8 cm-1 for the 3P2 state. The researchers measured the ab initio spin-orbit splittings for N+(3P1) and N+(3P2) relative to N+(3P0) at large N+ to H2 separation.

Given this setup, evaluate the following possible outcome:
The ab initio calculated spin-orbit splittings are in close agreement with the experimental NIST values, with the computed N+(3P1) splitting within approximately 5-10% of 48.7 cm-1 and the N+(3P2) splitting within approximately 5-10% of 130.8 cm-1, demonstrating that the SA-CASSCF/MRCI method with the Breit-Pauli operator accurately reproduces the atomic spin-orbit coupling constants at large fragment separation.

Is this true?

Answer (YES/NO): NO